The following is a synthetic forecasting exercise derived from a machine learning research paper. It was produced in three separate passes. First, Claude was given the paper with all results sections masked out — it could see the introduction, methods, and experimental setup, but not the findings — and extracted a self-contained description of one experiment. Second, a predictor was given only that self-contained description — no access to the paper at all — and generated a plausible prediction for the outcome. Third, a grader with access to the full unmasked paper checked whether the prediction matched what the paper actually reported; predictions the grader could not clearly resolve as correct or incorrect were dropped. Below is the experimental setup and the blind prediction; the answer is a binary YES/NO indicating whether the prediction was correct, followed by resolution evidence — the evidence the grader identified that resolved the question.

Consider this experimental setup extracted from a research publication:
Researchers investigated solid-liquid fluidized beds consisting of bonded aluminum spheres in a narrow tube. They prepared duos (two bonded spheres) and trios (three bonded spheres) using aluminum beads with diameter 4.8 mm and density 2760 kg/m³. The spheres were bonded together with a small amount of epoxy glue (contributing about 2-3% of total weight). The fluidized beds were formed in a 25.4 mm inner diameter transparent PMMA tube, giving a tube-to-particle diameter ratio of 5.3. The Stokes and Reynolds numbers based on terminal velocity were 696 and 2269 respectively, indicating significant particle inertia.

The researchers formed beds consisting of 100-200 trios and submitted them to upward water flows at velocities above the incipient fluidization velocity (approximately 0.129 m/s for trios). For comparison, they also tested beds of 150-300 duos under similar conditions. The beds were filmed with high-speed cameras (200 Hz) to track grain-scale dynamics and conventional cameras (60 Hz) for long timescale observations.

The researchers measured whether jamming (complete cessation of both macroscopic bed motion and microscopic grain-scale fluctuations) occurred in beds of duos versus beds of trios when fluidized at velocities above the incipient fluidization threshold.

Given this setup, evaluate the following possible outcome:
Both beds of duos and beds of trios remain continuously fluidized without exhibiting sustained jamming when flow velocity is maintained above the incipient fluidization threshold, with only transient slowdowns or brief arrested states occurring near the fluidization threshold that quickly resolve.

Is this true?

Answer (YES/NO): NO